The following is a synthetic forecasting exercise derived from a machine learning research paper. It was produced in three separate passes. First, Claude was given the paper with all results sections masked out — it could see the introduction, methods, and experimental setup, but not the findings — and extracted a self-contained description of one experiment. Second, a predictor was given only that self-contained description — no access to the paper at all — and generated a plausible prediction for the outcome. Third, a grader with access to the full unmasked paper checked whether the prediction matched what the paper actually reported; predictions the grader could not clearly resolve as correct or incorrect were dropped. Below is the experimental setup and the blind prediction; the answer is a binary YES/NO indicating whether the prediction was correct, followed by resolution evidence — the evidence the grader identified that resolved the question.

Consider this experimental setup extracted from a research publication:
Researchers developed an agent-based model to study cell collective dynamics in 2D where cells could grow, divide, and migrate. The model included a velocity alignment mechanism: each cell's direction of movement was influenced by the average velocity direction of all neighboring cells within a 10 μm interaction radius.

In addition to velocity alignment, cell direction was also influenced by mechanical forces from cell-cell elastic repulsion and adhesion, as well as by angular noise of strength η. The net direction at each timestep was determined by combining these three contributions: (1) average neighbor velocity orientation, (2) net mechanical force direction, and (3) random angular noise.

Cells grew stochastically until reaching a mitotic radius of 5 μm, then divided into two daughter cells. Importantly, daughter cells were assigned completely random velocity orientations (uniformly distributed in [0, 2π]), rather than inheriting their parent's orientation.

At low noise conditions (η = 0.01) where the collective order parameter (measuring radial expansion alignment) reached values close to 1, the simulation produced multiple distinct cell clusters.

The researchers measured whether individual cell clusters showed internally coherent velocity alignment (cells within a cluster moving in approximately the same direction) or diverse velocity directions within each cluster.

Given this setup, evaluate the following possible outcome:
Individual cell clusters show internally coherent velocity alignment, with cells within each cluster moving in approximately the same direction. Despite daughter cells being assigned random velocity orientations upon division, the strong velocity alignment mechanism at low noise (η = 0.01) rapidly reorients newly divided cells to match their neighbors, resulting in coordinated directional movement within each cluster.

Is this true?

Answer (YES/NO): YES